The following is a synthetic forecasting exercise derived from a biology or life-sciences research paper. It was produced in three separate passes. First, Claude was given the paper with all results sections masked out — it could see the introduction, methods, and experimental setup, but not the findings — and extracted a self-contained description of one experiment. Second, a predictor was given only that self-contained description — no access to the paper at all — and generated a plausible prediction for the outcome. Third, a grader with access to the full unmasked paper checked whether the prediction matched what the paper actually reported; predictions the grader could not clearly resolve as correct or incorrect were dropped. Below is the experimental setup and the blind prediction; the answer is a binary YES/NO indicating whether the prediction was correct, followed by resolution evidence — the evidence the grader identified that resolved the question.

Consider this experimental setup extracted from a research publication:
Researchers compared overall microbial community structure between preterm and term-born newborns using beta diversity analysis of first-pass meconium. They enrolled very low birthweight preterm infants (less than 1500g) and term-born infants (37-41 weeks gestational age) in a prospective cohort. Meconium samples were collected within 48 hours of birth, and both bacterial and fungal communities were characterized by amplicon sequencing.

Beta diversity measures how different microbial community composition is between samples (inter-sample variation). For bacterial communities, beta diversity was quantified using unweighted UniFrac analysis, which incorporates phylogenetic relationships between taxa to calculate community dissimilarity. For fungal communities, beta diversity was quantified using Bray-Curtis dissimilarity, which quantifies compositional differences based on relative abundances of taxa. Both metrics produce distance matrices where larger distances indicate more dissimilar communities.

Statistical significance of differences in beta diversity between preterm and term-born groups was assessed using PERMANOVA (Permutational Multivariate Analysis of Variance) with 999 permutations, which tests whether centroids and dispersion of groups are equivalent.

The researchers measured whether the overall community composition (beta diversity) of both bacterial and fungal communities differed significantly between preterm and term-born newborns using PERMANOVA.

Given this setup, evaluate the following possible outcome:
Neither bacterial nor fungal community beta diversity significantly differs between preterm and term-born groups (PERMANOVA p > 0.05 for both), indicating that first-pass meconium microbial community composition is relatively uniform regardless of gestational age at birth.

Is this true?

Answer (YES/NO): NO